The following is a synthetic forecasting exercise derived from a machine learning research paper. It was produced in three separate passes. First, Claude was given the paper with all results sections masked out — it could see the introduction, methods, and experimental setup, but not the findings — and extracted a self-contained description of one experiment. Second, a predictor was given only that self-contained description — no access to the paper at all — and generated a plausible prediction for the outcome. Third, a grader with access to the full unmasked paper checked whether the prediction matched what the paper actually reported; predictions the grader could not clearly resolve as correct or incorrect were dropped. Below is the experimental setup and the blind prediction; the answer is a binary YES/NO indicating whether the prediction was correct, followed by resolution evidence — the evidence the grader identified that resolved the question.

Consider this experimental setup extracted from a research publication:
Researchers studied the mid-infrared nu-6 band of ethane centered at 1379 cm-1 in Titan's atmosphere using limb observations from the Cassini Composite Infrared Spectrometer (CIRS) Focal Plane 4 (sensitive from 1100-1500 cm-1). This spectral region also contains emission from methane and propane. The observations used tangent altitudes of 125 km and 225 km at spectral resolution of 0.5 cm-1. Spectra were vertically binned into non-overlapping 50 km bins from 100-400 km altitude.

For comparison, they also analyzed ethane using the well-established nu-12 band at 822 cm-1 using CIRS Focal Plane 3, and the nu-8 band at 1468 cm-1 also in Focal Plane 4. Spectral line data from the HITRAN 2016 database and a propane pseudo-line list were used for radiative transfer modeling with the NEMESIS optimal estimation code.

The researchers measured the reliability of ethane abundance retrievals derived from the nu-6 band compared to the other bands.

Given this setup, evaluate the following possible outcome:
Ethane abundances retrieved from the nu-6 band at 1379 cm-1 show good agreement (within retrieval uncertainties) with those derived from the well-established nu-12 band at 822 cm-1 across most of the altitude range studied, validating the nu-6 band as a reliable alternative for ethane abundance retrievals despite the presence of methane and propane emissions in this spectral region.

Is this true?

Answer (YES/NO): NO